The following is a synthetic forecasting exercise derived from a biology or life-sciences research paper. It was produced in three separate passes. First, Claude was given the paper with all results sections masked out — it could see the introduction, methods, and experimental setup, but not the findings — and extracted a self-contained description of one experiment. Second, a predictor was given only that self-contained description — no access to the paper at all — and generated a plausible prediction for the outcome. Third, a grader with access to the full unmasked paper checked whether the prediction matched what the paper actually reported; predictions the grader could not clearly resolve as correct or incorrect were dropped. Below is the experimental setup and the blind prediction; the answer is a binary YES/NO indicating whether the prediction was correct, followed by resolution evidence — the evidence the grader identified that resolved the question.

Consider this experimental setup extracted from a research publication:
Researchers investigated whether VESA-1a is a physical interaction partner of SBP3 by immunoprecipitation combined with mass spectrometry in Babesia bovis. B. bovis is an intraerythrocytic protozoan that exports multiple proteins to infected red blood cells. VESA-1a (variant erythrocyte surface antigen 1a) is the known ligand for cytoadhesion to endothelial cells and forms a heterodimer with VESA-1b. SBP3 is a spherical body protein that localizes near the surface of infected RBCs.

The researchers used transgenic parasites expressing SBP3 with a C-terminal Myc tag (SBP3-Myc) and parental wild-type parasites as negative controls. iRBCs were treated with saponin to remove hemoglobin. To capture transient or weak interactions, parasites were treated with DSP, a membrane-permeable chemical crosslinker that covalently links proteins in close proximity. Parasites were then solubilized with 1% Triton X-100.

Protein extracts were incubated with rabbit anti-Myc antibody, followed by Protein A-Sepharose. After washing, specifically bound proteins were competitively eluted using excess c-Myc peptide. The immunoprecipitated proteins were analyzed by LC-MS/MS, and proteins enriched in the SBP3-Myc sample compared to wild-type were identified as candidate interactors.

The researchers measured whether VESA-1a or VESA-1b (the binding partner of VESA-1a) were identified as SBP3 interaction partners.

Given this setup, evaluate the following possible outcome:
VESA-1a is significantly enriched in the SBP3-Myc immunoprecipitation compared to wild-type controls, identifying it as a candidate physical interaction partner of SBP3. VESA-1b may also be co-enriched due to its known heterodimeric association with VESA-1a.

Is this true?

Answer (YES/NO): NO